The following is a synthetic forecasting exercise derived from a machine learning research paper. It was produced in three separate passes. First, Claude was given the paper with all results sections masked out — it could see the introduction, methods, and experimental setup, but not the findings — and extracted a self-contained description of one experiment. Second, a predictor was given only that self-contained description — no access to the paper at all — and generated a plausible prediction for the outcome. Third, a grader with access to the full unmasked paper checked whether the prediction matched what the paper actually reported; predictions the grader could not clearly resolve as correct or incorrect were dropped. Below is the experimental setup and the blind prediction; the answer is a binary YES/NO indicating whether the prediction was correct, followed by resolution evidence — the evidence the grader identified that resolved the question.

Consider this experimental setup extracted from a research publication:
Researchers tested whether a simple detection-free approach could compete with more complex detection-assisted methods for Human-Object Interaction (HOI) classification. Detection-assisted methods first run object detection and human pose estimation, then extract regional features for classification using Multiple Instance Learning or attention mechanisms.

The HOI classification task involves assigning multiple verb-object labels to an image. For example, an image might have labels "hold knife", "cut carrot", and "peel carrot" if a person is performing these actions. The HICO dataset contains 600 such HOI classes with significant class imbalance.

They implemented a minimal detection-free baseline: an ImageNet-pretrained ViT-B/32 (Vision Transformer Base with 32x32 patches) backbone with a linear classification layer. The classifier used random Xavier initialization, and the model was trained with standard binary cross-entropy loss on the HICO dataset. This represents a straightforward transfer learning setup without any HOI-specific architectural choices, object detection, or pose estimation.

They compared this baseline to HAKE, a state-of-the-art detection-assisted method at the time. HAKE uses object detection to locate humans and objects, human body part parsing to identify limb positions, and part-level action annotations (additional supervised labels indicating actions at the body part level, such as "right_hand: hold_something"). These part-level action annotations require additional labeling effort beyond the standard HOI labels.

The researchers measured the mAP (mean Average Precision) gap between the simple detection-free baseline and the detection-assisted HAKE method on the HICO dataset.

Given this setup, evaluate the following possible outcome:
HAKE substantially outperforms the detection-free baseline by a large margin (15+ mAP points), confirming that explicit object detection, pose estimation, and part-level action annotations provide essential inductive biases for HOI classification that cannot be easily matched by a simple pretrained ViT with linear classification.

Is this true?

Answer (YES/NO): NO